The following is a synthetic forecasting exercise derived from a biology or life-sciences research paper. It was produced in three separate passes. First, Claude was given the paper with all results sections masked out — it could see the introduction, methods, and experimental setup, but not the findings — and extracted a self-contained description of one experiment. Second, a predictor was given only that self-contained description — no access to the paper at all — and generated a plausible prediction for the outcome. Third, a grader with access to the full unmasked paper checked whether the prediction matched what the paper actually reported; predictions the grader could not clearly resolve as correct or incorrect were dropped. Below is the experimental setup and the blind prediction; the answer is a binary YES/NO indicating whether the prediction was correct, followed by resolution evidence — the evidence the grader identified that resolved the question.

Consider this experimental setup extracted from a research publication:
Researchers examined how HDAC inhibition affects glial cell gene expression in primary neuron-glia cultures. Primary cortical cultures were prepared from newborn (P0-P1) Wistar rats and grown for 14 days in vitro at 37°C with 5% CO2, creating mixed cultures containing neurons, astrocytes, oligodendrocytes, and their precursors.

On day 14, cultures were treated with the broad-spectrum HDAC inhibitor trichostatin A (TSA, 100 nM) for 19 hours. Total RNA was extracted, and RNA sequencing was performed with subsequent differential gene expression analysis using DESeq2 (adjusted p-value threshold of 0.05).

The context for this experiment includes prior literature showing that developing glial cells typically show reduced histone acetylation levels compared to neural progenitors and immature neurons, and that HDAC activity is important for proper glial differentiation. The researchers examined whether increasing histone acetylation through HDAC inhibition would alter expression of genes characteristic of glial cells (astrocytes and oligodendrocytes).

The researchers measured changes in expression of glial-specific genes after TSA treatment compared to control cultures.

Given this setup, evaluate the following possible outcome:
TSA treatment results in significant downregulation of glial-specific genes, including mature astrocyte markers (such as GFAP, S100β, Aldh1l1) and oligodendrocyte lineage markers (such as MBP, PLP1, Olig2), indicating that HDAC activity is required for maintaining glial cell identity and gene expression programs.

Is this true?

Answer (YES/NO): YES